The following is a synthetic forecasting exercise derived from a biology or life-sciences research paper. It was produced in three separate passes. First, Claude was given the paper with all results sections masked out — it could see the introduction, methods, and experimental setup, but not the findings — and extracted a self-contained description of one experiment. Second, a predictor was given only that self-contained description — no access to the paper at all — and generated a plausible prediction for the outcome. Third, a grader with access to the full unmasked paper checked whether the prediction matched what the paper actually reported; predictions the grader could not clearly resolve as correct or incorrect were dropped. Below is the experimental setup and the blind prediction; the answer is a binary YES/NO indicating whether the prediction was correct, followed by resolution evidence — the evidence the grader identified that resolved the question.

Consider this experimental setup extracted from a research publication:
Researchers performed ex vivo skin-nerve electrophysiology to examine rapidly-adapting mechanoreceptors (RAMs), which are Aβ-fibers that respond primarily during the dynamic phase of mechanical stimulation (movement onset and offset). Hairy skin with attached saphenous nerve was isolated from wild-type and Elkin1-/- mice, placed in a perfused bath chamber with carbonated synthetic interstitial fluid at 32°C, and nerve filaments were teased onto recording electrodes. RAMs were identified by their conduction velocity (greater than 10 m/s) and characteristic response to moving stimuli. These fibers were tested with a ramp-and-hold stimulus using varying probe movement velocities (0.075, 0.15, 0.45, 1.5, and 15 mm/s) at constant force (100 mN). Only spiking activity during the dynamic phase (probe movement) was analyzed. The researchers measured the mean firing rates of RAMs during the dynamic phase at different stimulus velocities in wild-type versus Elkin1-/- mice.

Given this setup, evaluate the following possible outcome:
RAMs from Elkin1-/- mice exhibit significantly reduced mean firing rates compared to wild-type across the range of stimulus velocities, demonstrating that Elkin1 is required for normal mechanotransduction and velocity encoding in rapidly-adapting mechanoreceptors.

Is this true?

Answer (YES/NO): NO